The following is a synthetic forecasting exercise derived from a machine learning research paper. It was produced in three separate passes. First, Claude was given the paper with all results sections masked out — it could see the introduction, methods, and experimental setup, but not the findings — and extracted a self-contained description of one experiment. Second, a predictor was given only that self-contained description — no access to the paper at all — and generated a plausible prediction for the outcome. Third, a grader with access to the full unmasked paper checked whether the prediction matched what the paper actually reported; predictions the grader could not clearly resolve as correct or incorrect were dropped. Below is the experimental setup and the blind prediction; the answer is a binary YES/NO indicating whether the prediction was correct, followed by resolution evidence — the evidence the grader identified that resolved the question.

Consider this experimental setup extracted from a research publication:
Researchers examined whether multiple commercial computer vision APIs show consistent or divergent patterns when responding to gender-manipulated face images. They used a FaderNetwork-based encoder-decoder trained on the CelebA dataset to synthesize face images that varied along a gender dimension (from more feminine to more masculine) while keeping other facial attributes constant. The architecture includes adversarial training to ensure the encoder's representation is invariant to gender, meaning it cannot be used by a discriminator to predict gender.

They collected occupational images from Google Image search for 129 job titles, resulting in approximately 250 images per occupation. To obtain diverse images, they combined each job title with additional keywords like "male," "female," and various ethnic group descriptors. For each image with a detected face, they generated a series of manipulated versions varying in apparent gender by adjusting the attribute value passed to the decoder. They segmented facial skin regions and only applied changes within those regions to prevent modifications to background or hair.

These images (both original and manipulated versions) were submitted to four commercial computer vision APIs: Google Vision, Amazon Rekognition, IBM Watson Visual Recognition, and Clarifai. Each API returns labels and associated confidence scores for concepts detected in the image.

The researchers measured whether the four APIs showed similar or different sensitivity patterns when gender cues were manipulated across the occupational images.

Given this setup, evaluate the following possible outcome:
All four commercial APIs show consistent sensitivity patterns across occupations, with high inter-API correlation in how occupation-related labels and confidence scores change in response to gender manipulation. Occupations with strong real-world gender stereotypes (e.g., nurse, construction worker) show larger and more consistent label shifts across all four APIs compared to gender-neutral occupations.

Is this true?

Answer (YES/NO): NO